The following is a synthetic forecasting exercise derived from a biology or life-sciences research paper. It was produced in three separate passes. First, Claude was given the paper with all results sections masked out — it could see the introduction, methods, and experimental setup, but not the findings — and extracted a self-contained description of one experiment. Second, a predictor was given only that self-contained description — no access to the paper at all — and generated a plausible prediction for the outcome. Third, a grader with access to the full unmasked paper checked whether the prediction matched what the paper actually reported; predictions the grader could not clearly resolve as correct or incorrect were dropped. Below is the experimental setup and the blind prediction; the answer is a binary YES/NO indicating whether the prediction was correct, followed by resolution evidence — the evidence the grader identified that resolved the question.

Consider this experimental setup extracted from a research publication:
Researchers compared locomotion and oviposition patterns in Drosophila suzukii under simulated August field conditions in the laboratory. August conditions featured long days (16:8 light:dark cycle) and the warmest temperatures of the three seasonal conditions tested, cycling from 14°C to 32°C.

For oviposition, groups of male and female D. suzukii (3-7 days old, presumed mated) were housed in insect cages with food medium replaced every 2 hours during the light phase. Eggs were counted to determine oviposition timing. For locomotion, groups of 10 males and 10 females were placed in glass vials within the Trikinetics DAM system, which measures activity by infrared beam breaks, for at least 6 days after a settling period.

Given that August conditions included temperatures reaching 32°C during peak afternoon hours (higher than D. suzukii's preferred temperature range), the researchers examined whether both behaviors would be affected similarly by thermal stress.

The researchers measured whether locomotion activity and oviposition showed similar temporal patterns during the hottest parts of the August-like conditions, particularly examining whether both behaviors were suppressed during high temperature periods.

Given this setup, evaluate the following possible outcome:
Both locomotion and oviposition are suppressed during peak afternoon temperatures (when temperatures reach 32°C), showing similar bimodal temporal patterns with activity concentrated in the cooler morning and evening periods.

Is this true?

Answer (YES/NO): NO